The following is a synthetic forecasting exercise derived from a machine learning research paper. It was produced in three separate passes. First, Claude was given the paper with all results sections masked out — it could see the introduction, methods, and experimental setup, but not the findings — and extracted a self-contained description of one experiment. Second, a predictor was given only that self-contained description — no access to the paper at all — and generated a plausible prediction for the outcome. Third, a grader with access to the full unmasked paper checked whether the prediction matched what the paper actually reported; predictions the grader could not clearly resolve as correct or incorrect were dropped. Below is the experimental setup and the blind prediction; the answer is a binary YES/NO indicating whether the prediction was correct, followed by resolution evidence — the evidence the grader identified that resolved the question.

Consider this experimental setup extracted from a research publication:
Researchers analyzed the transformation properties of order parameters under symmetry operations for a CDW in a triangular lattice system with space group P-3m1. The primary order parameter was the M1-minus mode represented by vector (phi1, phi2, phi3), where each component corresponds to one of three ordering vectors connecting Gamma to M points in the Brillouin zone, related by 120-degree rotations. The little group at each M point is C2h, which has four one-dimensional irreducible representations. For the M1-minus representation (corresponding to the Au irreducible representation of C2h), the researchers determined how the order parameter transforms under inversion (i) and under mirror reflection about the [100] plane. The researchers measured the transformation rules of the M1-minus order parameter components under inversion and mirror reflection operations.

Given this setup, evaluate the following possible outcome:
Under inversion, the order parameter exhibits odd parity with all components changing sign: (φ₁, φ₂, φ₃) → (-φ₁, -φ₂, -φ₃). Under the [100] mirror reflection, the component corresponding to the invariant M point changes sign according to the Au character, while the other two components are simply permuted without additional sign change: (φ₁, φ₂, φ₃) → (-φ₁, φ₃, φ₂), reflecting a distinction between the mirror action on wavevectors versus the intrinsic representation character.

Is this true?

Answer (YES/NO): NO